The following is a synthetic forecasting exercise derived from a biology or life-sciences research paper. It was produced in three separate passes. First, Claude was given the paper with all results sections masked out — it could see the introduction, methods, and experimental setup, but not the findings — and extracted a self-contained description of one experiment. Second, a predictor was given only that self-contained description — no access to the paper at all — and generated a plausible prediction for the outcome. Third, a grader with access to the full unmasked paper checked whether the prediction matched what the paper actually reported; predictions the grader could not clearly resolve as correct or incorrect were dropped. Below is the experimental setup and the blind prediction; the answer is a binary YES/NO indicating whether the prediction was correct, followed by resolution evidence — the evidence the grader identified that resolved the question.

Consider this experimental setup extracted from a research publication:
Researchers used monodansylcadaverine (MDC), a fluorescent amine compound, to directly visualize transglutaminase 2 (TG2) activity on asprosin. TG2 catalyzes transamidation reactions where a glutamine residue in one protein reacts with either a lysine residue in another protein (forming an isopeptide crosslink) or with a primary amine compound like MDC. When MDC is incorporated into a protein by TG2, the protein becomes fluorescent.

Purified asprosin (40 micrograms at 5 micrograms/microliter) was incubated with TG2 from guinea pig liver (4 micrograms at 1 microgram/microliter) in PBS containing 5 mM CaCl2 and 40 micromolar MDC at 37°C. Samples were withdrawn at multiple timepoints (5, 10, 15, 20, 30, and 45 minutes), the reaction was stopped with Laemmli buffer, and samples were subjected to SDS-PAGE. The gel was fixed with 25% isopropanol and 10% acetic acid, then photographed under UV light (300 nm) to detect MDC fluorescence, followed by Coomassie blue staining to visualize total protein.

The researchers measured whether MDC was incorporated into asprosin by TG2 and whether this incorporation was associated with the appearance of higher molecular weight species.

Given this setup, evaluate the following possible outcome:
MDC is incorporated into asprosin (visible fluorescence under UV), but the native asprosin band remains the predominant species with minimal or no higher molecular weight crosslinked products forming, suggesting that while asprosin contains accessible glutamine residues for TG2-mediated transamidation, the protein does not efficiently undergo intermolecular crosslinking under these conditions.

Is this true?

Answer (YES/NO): NO